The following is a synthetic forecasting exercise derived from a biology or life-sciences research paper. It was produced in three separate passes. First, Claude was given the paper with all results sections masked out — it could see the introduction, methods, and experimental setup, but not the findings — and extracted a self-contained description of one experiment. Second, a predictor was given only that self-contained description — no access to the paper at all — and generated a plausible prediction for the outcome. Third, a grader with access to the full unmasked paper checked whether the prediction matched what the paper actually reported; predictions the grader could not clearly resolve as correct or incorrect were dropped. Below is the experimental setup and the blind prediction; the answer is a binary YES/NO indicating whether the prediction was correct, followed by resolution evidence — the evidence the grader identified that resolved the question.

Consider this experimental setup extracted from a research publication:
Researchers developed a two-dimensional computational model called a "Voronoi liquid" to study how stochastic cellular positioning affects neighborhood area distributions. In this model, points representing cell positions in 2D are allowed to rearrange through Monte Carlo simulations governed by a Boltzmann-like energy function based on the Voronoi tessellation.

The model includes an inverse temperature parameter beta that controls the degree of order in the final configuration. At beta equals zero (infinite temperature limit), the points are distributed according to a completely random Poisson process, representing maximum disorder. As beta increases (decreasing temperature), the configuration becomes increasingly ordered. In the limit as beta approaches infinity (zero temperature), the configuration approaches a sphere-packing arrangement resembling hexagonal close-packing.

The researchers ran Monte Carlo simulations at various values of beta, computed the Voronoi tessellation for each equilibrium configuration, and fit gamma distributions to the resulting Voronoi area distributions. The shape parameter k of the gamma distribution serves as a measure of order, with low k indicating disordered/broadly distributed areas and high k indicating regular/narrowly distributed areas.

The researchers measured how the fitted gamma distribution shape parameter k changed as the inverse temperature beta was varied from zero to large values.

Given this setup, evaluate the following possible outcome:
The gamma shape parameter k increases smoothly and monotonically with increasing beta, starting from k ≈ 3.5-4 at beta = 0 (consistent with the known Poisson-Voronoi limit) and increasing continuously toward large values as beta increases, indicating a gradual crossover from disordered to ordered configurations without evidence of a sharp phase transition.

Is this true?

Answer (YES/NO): NO